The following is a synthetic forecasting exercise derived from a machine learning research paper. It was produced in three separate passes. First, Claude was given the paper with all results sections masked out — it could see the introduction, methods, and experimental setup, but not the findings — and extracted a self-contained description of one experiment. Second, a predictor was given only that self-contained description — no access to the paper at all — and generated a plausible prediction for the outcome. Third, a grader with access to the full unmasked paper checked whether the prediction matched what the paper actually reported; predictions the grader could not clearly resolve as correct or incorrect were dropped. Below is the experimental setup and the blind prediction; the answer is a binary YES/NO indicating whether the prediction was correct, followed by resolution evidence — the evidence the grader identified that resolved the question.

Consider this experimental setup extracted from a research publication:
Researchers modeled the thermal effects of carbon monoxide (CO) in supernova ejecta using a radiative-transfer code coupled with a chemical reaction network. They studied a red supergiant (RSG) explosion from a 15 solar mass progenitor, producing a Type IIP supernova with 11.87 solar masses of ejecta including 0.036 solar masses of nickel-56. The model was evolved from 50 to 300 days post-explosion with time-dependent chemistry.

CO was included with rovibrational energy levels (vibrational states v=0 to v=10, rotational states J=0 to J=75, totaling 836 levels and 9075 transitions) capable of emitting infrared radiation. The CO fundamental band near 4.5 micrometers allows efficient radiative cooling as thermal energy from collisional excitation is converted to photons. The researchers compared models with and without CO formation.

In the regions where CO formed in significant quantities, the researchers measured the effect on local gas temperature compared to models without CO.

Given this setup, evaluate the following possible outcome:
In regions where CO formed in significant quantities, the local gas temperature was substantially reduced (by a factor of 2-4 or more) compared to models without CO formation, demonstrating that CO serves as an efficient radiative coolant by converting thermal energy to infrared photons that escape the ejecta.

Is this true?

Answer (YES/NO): NO